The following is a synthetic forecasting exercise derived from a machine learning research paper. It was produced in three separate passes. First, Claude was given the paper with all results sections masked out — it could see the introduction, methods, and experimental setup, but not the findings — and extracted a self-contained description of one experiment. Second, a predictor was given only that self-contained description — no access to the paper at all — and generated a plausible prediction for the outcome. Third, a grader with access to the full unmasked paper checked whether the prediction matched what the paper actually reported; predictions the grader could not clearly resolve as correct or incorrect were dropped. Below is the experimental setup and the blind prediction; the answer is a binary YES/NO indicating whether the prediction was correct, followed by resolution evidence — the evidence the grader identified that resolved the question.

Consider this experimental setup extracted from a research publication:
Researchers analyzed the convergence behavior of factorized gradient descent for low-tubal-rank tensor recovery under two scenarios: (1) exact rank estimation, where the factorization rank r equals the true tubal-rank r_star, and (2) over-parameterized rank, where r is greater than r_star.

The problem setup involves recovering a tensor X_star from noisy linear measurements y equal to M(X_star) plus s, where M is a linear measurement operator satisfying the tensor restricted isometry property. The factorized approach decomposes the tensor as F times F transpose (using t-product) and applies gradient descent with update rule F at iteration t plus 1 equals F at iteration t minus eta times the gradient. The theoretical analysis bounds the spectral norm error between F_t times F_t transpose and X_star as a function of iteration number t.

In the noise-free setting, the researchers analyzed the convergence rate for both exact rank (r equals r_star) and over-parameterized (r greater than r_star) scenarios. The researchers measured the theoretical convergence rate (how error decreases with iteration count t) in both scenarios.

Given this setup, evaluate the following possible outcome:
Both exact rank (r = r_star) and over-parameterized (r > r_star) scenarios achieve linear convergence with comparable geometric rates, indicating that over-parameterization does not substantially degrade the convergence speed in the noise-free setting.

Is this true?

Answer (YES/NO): NO